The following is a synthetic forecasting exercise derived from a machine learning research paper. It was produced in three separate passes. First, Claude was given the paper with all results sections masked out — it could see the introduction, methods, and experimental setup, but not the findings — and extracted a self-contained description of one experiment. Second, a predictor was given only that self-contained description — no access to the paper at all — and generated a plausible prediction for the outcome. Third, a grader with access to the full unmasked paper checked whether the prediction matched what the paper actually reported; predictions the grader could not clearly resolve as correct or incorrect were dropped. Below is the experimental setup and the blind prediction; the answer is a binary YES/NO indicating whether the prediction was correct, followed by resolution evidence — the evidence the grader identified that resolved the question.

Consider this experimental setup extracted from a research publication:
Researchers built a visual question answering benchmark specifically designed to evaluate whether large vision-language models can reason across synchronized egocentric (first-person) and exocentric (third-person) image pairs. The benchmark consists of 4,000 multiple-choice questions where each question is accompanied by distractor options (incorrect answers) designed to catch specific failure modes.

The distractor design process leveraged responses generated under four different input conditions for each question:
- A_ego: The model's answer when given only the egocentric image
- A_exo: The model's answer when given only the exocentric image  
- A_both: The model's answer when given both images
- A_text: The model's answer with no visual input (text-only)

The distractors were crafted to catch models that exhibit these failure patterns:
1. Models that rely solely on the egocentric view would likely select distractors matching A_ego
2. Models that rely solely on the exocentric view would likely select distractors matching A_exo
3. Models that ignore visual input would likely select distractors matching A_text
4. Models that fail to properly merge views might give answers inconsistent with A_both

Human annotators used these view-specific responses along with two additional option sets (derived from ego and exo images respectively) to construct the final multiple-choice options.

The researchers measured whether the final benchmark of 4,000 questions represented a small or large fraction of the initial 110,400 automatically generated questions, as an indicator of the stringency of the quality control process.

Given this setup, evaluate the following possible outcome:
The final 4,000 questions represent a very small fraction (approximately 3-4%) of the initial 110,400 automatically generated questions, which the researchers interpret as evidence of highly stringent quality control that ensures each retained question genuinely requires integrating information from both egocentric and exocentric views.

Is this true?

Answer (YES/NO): YES